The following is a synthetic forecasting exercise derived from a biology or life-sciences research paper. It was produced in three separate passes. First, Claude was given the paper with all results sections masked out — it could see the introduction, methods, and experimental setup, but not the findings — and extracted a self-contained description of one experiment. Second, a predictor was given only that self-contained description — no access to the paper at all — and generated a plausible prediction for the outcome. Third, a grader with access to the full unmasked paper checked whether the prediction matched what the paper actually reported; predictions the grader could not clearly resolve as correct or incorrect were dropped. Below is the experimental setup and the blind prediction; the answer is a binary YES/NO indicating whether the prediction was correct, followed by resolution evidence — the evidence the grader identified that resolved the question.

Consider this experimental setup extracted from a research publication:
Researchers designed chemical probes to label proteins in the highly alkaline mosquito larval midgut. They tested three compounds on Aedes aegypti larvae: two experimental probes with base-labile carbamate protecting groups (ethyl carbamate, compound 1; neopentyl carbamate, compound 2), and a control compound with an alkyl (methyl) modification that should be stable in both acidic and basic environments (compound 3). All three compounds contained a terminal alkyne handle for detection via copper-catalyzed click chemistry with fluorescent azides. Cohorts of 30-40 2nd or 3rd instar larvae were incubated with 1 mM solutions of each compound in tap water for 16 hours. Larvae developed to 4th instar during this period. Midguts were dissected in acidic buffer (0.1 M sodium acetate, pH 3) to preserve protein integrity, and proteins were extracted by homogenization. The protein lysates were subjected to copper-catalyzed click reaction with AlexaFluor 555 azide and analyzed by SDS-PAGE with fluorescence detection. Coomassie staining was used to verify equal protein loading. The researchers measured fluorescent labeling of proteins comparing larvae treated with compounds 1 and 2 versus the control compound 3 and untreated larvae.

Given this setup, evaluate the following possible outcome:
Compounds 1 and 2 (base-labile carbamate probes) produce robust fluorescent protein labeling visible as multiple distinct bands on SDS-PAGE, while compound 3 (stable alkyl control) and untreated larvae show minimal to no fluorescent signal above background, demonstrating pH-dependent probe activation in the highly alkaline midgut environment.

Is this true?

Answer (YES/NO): YES